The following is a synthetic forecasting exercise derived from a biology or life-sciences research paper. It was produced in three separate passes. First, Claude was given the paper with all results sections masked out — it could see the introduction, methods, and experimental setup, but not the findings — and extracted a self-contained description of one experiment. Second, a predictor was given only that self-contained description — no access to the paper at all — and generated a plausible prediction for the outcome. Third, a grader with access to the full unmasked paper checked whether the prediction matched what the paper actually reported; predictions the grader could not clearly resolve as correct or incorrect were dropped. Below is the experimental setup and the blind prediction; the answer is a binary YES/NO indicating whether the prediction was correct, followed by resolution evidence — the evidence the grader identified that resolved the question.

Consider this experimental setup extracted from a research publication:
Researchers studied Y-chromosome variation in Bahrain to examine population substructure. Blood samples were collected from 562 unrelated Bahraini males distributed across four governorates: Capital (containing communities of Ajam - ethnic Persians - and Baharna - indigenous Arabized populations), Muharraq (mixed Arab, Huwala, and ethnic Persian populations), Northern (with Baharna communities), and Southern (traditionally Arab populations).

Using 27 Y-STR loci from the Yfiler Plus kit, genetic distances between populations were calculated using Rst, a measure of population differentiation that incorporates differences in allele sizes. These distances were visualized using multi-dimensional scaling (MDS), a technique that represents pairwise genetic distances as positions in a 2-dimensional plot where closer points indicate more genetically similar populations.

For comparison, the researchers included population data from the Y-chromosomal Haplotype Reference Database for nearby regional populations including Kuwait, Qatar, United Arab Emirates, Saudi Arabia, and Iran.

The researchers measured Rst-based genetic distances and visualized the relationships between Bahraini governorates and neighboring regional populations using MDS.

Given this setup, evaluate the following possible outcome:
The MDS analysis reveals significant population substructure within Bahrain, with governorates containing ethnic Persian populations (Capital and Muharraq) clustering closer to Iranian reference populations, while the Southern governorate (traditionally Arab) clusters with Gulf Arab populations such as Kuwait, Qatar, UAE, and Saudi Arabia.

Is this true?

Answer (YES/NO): NO